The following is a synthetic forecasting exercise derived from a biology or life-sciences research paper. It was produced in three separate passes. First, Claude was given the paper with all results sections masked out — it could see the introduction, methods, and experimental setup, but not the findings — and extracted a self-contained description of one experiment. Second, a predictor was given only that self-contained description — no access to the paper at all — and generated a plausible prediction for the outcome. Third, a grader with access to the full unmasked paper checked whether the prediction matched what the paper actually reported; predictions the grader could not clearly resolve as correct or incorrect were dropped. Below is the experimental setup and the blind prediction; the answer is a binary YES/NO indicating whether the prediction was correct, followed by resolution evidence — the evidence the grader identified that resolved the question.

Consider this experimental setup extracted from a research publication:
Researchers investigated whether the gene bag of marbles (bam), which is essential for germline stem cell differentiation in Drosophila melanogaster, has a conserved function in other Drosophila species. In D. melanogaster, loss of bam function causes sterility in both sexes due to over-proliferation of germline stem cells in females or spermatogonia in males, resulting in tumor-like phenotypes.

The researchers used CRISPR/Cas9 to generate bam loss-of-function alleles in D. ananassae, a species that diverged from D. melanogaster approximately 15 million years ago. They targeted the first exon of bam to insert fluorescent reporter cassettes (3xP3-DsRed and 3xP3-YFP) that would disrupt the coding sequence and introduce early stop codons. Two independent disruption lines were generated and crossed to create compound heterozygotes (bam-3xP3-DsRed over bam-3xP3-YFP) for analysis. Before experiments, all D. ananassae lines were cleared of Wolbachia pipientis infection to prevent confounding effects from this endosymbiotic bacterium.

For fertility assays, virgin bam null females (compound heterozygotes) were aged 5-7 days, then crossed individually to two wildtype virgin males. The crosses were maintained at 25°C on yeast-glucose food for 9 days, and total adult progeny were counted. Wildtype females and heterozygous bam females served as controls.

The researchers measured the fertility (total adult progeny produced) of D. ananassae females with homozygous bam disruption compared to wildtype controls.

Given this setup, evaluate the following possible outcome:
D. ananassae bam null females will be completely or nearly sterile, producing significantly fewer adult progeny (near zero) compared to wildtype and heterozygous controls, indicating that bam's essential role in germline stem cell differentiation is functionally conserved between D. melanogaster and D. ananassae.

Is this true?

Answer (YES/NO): YES